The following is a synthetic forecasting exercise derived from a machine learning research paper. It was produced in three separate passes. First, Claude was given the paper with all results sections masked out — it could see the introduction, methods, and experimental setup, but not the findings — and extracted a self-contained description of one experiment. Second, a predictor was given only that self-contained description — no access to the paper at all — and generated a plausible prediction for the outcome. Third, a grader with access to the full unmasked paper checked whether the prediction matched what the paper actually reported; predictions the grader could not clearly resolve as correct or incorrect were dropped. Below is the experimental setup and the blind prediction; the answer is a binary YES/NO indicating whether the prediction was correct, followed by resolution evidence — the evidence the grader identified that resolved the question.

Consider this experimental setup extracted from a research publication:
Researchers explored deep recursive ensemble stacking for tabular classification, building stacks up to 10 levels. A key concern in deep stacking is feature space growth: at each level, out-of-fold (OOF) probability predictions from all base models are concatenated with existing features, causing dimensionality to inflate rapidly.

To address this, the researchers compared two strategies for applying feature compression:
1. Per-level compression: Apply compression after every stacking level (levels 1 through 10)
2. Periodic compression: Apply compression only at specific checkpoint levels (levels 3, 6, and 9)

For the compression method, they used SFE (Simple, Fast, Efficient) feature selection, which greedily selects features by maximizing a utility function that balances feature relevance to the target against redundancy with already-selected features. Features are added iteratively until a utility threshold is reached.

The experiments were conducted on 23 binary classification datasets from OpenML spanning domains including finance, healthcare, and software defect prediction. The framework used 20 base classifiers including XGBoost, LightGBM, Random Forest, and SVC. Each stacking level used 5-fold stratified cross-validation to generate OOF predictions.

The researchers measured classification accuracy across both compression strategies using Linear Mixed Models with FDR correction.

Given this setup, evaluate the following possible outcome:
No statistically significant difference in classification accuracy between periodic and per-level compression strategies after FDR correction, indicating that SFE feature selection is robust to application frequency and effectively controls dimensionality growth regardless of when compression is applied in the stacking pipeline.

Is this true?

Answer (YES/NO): NO